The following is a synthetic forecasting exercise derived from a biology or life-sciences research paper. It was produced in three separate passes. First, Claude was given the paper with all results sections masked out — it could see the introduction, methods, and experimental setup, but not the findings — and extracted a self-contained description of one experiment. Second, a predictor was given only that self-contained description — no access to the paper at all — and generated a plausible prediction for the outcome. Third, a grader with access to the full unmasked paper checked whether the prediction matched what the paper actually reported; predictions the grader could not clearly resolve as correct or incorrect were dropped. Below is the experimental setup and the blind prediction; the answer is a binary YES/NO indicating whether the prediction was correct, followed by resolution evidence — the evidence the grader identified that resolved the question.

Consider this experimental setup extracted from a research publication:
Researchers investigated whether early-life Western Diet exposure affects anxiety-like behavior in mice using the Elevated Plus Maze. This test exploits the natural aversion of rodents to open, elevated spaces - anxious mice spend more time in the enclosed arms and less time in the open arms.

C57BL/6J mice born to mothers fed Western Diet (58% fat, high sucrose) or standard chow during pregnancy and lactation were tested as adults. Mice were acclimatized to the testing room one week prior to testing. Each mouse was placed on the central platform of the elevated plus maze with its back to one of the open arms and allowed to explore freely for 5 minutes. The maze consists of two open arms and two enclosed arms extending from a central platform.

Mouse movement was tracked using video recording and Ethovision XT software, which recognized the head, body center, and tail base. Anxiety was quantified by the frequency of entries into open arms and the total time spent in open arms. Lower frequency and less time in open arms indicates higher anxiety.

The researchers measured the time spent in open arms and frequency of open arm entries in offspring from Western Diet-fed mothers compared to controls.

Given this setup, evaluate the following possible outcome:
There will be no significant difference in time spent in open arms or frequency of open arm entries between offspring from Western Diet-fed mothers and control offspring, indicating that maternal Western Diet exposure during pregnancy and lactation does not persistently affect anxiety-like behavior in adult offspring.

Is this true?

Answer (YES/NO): NO